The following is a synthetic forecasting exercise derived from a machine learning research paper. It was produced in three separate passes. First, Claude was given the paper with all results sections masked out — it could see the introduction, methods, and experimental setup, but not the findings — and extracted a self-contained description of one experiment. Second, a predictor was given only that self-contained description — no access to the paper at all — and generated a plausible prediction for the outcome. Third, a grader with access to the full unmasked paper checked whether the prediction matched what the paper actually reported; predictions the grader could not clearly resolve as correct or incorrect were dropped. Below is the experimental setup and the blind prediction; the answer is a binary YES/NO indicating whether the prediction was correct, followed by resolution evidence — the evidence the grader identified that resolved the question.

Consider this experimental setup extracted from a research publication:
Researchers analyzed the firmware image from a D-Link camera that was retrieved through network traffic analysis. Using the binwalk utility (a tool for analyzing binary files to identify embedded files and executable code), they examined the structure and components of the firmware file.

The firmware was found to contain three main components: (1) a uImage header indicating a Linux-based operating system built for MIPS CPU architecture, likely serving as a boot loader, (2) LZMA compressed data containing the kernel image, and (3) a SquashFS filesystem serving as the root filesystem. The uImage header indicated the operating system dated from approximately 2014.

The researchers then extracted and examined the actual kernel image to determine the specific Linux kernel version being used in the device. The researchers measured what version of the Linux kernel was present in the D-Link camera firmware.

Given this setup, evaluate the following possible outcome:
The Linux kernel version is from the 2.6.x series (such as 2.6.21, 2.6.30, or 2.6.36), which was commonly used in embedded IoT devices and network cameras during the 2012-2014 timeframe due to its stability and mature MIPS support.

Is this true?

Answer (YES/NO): YES